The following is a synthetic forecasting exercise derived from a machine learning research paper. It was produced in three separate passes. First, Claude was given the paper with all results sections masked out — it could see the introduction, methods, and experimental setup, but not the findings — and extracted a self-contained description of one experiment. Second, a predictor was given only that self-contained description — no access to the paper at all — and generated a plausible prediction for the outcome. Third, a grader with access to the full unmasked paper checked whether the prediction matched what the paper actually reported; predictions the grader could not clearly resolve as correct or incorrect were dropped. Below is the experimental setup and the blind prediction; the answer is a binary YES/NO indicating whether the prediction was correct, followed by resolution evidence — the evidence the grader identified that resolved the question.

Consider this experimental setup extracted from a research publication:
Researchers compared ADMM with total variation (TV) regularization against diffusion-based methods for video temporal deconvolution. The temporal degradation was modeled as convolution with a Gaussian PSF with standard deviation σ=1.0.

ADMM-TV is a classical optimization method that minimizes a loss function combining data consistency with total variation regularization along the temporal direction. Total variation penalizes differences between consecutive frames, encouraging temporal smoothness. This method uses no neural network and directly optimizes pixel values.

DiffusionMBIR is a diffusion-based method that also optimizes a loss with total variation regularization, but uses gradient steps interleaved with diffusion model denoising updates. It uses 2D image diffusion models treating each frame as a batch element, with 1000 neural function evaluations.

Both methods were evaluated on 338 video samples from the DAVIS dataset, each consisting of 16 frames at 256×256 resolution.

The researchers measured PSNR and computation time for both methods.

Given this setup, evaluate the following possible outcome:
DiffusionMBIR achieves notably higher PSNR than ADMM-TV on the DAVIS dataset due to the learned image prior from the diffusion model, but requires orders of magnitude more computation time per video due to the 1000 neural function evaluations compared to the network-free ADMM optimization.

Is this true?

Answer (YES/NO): YES